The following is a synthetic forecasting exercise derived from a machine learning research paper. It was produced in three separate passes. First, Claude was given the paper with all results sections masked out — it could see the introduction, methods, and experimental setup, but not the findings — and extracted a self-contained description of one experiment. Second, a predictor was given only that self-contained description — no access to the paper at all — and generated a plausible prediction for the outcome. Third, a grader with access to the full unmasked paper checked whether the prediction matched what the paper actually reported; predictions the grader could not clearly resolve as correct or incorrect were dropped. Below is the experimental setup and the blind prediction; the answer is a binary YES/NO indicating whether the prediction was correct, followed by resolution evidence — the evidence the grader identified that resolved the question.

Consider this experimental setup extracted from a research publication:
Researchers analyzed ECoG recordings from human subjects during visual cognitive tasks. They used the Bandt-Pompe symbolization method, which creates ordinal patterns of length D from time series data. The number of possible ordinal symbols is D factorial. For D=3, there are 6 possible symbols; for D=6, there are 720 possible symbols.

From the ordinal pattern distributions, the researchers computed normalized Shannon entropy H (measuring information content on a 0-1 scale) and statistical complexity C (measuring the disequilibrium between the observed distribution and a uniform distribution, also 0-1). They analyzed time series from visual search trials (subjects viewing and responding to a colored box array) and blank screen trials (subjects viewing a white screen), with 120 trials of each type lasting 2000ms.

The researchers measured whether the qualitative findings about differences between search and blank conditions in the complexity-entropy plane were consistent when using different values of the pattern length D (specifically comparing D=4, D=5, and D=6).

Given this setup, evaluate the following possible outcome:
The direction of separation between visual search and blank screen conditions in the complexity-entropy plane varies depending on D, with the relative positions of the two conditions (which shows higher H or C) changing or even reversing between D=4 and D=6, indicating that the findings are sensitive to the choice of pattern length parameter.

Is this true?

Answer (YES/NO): NO